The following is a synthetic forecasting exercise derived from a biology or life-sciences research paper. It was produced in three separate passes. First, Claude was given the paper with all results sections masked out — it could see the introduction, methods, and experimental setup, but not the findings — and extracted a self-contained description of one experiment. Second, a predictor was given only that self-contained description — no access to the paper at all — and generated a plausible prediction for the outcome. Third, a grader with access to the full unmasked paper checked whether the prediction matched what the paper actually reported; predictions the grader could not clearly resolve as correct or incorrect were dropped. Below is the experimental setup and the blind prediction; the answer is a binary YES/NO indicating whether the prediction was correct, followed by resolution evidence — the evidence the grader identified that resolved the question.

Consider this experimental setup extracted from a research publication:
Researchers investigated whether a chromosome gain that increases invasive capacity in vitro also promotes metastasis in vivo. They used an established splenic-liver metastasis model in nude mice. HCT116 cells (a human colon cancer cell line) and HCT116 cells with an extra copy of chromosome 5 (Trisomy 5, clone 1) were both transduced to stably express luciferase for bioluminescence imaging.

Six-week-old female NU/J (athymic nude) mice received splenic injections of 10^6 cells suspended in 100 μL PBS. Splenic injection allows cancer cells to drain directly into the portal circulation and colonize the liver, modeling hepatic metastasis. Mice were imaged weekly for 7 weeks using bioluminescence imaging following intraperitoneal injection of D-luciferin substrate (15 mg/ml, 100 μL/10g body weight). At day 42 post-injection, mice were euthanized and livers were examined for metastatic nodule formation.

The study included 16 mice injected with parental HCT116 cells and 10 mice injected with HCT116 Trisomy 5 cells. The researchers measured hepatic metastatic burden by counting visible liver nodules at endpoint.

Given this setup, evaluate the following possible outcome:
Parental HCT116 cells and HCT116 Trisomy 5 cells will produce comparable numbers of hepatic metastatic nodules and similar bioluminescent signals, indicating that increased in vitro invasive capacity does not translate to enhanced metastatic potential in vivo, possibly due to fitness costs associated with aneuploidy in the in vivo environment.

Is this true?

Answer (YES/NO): NO